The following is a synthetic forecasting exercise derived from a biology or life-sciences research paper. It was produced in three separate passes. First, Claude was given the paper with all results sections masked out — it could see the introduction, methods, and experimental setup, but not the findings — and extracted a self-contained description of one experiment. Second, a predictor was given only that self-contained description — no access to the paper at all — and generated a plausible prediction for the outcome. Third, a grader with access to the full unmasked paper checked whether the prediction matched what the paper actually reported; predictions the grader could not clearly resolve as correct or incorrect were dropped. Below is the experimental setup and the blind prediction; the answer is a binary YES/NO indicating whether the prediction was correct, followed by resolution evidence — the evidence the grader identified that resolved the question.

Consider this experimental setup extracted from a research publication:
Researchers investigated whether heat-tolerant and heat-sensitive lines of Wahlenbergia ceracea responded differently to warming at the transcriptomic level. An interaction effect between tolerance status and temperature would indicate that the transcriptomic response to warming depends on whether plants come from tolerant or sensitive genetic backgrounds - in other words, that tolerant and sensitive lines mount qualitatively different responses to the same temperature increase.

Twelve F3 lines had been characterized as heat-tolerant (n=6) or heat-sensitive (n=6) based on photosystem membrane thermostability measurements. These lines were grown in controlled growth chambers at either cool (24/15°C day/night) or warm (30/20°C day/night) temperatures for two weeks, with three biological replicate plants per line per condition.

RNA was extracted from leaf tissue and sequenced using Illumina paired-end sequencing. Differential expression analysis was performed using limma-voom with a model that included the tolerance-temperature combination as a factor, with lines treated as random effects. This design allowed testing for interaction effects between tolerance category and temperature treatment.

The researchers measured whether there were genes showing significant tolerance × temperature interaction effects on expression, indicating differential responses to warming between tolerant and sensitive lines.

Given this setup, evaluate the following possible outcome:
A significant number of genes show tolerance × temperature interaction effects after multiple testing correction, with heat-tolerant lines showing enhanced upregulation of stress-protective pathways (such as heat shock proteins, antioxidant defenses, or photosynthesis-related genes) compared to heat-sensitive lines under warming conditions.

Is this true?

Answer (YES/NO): NO